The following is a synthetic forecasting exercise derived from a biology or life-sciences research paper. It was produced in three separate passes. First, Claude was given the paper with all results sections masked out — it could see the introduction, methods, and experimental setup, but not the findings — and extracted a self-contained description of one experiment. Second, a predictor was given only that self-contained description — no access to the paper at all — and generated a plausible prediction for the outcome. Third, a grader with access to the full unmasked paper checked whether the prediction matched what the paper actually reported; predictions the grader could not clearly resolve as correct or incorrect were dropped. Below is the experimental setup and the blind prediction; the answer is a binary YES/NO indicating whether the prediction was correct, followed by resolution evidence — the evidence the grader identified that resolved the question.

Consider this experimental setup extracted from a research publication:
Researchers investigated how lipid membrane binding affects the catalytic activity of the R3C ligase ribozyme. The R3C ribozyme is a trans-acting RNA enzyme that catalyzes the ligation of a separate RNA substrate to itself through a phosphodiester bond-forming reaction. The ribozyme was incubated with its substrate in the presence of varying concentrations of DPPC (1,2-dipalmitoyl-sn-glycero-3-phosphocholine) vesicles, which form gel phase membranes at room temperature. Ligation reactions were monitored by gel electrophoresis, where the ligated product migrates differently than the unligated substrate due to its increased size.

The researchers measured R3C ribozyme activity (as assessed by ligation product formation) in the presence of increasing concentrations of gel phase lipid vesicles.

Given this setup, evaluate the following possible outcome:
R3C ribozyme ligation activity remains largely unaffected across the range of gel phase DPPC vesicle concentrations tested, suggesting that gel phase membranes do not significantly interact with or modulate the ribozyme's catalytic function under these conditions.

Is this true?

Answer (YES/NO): NO